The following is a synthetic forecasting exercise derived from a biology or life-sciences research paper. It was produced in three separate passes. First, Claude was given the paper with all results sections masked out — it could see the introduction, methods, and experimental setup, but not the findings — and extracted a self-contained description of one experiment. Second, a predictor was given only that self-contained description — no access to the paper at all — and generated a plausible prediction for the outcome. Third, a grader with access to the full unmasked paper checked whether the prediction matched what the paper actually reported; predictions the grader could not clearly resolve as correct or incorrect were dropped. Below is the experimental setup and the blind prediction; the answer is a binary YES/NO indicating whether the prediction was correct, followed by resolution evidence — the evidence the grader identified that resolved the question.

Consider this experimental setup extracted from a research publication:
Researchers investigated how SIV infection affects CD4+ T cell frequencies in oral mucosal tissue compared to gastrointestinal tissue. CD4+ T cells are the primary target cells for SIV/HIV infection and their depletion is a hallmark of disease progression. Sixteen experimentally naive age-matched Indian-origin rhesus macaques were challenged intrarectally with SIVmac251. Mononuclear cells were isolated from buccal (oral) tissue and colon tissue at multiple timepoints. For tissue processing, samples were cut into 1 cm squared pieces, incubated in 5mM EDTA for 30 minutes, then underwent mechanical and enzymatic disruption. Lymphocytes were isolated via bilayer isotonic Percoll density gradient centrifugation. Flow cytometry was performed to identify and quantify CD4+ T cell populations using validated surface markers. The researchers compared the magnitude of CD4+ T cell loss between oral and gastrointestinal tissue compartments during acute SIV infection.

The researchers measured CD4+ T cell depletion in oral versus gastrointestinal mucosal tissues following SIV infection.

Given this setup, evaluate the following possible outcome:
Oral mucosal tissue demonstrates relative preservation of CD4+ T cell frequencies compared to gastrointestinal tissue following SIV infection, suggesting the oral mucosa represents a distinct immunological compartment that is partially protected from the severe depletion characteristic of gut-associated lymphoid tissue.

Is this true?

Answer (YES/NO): NO